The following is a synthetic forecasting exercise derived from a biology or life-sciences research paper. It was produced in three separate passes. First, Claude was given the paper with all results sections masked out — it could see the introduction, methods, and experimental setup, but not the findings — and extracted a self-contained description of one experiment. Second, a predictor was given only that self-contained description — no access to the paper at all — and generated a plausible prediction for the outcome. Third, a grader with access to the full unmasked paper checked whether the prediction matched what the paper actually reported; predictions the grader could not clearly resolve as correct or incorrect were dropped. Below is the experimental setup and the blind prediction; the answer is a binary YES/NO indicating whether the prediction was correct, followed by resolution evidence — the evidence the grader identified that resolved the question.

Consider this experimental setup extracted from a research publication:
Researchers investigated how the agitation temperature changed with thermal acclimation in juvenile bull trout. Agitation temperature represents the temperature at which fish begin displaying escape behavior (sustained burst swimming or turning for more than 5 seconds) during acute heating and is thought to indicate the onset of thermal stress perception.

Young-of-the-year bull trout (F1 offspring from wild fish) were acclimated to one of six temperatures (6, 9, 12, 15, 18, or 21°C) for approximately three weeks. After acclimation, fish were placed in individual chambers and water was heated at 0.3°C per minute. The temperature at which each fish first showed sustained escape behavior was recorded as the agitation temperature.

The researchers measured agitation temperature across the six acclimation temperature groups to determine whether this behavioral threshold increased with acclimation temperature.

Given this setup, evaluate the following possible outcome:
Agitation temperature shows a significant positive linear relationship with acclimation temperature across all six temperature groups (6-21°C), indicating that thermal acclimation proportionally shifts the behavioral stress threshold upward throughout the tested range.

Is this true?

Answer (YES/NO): NO